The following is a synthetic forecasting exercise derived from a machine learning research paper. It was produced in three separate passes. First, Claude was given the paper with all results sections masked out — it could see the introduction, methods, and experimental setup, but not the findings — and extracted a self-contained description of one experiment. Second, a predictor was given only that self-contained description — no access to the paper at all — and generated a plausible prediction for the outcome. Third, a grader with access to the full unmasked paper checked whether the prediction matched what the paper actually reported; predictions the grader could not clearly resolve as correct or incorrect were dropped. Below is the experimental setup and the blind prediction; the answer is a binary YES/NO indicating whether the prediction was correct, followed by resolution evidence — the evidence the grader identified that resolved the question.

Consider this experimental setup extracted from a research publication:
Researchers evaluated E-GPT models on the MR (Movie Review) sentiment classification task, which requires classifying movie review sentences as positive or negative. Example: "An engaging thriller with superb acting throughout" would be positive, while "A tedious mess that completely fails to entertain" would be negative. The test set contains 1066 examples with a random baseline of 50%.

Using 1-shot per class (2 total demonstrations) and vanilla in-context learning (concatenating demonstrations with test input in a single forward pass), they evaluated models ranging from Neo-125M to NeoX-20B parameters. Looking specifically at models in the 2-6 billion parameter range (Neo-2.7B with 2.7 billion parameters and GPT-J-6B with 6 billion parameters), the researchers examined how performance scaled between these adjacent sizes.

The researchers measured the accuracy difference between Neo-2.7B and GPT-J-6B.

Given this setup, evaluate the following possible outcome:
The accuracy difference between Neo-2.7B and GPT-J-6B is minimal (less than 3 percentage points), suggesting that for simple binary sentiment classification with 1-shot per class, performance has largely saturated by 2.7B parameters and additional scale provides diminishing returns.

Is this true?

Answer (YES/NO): NO